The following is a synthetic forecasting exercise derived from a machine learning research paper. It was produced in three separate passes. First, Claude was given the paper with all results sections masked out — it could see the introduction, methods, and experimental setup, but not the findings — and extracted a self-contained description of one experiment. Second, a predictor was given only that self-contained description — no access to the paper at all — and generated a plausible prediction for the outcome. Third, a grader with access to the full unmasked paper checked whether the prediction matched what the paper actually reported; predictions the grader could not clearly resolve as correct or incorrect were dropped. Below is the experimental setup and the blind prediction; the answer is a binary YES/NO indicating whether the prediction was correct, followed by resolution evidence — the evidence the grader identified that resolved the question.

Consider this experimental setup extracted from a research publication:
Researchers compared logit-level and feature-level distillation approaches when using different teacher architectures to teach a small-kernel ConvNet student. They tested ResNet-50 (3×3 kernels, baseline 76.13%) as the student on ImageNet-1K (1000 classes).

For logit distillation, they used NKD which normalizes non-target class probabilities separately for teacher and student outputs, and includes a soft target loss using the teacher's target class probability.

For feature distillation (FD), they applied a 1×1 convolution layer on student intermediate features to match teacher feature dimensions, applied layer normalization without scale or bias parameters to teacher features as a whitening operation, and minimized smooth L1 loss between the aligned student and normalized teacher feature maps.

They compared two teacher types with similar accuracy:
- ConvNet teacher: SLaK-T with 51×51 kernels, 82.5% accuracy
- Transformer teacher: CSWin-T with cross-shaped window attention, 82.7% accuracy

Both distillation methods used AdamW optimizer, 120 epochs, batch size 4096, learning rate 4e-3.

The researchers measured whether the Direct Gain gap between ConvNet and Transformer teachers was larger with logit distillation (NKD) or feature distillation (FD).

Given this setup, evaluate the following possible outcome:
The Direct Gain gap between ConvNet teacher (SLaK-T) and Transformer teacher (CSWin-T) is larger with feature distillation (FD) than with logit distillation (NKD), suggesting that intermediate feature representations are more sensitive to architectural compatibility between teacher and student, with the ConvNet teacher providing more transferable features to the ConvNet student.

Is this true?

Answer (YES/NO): NO